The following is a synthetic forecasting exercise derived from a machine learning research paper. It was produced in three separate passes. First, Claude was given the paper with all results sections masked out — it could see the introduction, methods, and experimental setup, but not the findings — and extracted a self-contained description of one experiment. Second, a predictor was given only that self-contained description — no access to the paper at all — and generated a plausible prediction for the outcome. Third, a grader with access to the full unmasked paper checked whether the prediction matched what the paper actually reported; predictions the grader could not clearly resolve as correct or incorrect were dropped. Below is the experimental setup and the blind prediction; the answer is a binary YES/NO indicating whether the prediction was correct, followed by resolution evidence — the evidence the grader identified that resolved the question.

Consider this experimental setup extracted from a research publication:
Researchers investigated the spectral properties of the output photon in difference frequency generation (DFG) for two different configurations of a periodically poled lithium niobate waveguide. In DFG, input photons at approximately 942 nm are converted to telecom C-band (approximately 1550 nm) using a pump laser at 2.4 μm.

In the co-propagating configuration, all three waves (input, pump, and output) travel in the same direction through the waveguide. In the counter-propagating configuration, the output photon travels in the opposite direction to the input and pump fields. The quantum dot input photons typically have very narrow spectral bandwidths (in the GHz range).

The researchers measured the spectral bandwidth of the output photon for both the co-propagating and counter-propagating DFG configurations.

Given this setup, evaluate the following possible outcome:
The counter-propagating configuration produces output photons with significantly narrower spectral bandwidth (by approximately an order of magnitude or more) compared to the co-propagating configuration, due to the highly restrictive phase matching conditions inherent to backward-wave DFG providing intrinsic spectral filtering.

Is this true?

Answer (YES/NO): YES